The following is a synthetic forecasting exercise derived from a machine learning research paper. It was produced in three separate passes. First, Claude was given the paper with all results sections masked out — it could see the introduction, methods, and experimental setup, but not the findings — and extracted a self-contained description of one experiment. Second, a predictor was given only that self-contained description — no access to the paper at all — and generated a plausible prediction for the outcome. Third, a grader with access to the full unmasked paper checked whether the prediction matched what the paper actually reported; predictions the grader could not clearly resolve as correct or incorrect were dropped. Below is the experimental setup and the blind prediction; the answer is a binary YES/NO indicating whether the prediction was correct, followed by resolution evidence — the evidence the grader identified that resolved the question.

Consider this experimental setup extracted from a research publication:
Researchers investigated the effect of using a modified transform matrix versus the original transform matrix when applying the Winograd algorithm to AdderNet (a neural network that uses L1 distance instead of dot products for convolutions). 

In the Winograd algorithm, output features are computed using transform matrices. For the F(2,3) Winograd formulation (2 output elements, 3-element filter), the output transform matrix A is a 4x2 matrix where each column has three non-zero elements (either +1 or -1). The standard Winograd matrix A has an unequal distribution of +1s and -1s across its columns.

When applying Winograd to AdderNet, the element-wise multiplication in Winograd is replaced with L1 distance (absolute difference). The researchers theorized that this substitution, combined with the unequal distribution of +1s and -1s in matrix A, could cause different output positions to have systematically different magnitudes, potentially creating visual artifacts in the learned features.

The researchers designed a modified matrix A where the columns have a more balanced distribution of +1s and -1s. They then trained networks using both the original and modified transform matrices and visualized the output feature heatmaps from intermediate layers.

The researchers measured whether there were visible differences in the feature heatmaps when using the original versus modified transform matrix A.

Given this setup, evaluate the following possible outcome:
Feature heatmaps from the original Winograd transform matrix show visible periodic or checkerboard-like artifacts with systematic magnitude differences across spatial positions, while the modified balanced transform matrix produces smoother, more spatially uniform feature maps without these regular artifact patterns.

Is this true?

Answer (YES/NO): YES